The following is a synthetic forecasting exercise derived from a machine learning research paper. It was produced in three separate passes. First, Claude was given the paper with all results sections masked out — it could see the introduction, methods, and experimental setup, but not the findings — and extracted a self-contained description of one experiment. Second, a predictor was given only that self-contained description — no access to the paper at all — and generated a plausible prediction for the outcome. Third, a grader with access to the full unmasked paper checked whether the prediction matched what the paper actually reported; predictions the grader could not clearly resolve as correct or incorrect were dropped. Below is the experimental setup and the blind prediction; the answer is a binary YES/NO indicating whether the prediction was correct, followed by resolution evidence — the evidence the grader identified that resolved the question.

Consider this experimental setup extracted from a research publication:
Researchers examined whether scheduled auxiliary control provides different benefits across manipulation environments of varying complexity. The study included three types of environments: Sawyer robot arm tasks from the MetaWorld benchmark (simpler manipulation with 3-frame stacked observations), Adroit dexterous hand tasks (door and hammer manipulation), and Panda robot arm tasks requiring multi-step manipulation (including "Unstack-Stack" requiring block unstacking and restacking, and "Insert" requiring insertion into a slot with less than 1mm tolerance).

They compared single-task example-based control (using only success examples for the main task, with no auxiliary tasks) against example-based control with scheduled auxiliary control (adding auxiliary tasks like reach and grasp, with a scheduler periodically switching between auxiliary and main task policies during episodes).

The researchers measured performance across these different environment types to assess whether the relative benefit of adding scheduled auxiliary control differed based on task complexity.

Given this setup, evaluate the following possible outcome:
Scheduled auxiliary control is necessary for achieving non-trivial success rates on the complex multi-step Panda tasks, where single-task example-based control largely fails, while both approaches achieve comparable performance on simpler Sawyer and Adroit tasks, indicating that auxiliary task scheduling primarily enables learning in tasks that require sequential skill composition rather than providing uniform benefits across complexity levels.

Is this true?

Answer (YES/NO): NO